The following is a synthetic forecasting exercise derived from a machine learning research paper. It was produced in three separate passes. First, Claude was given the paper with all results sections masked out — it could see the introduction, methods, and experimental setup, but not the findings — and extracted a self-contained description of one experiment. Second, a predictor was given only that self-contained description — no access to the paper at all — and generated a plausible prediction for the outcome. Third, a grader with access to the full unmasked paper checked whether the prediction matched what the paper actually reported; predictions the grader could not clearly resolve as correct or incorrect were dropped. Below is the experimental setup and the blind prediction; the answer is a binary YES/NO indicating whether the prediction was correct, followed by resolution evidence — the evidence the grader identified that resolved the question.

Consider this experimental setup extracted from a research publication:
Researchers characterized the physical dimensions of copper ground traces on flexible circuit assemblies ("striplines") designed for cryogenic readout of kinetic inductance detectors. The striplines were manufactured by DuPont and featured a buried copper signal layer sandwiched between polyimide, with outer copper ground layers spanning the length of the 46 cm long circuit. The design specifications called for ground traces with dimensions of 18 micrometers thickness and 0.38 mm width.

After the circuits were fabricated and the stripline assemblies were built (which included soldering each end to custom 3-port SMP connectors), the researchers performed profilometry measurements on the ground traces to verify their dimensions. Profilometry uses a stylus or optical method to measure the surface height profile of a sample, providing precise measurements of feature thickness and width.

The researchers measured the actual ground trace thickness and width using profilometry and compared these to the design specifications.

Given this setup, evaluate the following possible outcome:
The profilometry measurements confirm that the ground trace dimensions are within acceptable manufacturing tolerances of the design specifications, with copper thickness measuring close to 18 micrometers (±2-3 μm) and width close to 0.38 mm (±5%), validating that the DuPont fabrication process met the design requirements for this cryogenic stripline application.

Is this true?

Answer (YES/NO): NO